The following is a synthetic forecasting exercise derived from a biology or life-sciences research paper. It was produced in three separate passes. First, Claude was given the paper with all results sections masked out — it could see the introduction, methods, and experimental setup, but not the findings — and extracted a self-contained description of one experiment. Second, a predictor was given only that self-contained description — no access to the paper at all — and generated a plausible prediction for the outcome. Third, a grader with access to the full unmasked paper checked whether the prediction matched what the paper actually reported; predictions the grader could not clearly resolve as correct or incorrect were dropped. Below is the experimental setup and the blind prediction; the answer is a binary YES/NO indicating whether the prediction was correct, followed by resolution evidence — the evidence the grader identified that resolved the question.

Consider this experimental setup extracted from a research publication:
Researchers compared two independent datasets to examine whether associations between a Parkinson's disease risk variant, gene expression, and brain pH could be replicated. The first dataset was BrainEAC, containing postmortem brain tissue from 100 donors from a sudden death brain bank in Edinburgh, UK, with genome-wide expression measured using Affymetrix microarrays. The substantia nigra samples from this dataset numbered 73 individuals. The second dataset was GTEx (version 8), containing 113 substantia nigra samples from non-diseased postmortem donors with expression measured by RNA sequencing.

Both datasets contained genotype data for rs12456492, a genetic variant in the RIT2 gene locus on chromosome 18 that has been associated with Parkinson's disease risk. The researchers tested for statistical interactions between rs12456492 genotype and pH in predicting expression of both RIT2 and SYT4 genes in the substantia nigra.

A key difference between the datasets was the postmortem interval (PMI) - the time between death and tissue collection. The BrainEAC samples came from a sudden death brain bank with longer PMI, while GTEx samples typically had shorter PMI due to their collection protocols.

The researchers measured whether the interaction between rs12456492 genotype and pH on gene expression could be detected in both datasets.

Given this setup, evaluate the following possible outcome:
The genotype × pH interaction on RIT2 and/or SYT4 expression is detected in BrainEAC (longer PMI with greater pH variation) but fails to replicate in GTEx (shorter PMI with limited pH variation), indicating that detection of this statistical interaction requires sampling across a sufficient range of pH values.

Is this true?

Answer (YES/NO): NO